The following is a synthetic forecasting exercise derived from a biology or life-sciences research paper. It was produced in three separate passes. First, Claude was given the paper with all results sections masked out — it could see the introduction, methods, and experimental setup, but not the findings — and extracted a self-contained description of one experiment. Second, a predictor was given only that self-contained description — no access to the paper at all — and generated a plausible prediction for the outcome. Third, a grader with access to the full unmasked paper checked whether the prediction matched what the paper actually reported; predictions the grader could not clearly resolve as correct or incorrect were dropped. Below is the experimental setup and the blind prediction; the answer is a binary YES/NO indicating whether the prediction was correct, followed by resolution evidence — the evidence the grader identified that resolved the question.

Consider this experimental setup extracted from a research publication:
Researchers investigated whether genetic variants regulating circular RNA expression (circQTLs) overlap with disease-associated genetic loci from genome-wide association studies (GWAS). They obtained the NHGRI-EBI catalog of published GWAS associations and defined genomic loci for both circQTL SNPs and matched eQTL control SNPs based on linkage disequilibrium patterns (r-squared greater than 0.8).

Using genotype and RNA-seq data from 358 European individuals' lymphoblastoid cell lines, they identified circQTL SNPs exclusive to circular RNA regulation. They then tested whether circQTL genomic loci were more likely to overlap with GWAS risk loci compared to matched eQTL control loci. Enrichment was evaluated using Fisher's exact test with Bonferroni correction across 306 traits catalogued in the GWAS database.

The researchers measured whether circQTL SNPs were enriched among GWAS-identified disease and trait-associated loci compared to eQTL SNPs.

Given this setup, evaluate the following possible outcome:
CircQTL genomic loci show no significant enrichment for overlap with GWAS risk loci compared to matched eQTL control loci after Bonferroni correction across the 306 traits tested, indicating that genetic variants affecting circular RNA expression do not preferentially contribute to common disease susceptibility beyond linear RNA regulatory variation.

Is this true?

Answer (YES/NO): NO